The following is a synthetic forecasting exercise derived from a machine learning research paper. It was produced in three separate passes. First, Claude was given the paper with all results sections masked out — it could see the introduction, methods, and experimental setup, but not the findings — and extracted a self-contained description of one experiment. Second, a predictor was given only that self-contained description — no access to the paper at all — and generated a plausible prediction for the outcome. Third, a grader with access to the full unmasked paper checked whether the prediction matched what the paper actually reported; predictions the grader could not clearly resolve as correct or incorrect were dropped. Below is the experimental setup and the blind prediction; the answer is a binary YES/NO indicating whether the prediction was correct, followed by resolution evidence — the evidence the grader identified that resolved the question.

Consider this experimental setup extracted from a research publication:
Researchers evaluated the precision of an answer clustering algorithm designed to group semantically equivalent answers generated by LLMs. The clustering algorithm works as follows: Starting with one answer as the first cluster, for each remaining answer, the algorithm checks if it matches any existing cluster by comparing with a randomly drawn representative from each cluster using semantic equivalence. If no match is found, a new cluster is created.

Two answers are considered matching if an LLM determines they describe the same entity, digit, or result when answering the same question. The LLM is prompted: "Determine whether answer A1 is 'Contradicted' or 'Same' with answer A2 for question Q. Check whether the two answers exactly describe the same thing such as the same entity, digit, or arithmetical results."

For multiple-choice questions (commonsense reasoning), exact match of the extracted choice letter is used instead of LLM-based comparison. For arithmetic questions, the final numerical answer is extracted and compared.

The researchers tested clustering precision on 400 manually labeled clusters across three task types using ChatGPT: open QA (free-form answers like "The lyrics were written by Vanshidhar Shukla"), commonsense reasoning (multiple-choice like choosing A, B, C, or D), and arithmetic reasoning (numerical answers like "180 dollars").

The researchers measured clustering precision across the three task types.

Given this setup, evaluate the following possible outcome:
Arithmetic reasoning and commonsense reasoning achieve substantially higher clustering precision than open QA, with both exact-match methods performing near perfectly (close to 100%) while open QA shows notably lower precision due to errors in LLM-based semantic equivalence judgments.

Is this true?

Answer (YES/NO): NO